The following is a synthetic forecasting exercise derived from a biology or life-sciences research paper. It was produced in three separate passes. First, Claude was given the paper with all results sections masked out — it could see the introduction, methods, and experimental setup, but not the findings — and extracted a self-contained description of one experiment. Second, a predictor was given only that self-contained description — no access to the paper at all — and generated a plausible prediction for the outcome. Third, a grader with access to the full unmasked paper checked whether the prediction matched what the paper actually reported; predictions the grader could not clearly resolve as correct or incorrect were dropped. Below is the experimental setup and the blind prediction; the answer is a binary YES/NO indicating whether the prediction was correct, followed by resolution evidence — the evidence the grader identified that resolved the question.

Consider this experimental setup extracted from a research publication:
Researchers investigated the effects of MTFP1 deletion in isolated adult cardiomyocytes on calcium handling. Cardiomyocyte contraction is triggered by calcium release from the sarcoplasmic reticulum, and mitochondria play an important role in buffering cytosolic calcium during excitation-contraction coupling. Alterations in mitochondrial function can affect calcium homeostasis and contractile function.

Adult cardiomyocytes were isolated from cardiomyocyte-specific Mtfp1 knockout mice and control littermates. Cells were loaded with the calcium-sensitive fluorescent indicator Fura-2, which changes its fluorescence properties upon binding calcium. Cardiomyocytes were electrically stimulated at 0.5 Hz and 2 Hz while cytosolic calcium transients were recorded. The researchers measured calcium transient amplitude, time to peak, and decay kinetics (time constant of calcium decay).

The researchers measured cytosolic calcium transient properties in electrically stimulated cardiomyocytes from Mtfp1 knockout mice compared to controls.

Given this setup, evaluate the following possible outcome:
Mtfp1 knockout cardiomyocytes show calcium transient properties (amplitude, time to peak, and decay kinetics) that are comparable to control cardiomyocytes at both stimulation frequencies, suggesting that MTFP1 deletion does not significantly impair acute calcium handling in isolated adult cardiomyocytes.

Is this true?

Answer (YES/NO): YES